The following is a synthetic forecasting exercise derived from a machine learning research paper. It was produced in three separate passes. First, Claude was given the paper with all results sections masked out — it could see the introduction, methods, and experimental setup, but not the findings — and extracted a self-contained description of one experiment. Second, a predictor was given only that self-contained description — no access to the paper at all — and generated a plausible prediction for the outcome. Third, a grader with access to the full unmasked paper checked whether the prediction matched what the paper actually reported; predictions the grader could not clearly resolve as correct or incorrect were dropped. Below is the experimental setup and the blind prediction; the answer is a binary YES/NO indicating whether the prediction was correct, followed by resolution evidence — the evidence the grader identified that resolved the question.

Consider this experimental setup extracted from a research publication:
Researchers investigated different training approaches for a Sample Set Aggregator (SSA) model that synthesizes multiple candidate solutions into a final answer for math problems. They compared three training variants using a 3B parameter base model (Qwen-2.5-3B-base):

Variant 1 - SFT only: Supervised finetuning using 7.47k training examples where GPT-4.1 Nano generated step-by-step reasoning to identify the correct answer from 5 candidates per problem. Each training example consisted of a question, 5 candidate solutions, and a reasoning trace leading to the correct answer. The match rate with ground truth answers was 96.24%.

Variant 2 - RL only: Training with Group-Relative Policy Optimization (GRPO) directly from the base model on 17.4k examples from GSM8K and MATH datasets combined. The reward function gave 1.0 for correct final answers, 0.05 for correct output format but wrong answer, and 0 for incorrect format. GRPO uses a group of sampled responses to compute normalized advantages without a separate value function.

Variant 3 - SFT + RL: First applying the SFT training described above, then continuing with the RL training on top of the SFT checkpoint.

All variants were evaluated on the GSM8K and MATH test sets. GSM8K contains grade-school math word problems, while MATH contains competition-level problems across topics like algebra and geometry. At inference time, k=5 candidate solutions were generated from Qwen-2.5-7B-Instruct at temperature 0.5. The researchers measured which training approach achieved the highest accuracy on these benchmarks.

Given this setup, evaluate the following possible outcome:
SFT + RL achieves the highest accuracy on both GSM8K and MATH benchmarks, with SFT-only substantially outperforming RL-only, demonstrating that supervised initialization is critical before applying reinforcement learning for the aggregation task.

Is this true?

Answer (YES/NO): NO